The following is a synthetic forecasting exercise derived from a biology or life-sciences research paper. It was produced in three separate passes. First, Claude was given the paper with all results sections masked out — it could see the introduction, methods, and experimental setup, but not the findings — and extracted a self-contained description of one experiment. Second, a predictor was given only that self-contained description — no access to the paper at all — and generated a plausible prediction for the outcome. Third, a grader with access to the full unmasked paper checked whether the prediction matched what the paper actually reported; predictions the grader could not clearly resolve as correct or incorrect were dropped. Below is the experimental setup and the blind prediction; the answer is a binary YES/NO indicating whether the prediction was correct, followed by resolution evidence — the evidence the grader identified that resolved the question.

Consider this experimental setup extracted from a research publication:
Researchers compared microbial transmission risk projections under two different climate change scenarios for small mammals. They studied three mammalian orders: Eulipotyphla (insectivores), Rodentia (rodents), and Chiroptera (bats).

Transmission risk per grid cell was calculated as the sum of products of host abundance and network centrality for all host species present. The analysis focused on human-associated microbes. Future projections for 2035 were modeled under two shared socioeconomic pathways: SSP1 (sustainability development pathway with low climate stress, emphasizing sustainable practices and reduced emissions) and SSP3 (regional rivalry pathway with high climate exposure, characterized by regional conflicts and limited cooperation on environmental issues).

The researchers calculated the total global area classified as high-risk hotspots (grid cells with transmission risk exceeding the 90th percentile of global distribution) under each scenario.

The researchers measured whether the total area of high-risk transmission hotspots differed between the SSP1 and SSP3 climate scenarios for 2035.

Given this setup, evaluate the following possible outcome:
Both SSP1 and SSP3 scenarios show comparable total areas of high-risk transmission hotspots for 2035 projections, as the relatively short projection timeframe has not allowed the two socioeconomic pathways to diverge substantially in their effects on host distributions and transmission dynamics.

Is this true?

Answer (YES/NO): NO